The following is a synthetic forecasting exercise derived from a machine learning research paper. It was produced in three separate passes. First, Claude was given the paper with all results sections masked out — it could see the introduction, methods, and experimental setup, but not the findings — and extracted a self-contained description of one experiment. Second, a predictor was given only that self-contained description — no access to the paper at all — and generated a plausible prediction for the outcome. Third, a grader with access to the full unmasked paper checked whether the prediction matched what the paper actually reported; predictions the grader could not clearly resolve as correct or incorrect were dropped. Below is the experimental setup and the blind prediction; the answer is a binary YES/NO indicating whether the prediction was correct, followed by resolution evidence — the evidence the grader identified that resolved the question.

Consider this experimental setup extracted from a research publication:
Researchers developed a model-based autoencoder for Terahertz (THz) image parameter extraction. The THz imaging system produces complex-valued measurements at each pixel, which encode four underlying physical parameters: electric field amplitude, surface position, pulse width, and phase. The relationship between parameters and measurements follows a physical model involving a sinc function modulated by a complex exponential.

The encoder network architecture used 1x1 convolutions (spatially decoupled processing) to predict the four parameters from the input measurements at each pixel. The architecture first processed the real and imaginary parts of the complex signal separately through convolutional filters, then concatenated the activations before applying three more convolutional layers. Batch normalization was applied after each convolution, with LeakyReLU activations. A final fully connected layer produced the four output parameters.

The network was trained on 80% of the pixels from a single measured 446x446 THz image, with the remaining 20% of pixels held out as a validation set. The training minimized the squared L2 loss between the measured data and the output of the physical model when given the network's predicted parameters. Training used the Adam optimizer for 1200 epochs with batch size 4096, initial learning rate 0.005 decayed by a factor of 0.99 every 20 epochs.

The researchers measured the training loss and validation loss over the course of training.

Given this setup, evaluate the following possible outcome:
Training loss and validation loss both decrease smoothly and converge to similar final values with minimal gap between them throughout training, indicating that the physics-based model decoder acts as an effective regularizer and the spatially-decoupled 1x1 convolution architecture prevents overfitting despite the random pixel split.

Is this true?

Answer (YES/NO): YES